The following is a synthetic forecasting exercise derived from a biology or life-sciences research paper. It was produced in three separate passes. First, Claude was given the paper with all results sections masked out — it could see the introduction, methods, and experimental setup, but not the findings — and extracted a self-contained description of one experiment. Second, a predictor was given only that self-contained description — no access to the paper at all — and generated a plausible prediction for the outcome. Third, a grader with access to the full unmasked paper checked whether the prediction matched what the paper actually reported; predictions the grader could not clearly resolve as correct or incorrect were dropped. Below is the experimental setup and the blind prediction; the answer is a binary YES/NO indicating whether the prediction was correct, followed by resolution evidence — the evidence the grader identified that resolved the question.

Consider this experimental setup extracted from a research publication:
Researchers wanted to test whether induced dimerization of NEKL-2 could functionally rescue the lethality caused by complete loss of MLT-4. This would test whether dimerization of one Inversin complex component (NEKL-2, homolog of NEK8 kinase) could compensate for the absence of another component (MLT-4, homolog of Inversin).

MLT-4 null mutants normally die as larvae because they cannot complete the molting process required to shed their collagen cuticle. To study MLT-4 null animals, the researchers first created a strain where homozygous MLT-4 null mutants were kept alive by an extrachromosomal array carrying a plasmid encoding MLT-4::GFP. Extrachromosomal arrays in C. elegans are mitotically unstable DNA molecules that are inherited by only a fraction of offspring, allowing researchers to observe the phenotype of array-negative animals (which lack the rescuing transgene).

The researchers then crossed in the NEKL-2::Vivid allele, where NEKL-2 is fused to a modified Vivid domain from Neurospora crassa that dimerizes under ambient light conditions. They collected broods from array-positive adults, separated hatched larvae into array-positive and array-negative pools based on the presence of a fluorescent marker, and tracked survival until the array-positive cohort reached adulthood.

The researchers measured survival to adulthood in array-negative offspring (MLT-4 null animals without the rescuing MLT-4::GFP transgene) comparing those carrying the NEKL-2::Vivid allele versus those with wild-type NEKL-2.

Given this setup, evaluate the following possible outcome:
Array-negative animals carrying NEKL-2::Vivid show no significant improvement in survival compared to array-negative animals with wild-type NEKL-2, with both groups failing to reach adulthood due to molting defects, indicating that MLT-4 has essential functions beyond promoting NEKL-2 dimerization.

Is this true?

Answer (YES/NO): YES